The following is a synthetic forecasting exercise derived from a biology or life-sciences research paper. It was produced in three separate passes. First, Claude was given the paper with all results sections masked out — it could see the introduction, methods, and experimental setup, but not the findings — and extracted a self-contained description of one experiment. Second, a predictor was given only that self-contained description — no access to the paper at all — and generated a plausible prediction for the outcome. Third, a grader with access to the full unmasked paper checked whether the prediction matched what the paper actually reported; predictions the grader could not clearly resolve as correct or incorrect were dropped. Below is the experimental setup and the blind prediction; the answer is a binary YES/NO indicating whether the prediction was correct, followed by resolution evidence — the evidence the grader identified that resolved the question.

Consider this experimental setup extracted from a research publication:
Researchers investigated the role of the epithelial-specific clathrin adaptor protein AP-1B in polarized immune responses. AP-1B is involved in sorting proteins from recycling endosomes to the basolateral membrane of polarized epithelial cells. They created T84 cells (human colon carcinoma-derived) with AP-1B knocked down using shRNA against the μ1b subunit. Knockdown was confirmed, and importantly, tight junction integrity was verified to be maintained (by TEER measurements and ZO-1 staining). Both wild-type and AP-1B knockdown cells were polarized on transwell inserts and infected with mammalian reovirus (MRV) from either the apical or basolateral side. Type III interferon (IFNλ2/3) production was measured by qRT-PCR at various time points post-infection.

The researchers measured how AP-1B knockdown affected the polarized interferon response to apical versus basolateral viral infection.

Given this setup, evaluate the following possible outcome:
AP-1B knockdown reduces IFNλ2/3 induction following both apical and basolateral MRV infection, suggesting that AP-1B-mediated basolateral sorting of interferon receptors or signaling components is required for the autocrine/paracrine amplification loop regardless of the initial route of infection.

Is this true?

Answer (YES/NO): NO